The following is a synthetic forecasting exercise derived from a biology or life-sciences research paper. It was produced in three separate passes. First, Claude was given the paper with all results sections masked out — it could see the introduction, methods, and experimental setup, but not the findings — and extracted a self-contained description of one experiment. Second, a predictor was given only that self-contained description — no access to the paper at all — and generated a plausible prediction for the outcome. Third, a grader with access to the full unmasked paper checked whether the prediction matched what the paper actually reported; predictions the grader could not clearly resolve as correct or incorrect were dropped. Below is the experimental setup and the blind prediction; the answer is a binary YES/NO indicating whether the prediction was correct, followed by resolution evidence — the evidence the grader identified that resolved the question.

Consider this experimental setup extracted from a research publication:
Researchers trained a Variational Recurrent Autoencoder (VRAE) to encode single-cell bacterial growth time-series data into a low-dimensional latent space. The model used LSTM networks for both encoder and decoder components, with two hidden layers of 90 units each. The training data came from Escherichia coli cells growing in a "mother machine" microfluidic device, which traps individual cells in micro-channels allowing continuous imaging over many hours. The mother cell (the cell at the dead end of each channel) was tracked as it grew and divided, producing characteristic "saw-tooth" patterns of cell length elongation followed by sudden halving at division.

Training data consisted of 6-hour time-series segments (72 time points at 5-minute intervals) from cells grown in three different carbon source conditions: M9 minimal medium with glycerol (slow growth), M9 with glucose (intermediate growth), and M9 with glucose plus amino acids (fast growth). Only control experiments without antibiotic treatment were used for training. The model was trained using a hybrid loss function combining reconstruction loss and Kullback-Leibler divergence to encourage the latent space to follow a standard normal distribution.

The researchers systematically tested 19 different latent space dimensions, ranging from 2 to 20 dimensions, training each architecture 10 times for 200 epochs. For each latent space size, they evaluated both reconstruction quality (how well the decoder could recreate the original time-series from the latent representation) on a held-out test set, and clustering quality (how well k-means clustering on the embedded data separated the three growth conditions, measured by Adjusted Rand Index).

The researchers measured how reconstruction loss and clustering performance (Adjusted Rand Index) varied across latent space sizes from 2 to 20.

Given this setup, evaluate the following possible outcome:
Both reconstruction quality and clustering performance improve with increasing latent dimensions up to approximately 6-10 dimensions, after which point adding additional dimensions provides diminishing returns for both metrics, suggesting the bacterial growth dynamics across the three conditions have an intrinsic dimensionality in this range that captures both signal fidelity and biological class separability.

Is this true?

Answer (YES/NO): NO